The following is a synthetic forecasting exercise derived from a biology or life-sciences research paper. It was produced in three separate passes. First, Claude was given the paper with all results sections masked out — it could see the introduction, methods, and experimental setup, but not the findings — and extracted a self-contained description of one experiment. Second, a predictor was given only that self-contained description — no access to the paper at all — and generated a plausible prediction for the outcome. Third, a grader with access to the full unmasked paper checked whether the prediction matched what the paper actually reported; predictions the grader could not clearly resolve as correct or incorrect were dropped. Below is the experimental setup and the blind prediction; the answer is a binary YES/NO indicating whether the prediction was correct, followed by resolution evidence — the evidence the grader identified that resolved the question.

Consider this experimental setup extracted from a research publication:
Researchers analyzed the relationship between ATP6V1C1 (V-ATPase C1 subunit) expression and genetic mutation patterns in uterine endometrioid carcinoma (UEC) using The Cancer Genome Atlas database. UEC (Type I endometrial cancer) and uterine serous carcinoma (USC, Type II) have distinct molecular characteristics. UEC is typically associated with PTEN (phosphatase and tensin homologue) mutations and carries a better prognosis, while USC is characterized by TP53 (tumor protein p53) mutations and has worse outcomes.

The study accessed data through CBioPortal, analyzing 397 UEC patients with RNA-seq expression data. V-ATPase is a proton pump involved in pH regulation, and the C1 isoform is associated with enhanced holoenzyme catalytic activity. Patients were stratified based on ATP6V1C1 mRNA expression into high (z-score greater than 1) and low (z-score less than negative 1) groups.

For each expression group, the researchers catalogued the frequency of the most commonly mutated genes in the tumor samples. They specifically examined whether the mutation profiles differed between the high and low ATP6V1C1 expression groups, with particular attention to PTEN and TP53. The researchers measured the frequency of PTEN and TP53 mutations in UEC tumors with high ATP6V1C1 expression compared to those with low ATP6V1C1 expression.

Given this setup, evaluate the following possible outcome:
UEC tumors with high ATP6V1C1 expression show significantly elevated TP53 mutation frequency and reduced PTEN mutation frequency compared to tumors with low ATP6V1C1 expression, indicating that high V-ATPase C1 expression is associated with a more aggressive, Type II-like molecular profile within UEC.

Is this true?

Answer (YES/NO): YES